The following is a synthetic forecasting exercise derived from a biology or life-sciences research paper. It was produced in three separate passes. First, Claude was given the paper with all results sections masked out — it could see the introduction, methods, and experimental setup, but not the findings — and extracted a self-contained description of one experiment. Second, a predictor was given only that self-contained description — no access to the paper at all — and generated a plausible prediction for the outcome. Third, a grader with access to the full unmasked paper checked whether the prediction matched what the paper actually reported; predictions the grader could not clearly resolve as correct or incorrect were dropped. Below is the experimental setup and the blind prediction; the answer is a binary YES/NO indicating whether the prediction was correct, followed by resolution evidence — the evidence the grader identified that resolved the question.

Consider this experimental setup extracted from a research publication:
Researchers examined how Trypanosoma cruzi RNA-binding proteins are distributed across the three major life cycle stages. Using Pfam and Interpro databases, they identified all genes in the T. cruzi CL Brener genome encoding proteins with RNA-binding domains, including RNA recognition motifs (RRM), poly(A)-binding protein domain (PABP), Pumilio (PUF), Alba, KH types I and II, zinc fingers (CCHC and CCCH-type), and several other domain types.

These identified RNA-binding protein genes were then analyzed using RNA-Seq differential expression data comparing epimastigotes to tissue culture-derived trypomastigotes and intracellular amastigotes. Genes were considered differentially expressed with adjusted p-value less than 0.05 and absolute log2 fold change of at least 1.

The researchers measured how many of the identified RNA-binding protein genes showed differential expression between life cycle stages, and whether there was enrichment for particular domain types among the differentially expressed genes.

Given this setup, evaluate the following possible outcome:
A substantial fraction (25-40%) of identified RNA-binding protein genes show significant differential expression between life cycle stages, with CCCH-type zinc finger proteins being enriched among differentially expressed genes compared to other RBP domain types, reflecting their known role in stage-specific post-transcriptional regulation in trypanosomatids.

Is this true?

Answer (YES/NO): NO